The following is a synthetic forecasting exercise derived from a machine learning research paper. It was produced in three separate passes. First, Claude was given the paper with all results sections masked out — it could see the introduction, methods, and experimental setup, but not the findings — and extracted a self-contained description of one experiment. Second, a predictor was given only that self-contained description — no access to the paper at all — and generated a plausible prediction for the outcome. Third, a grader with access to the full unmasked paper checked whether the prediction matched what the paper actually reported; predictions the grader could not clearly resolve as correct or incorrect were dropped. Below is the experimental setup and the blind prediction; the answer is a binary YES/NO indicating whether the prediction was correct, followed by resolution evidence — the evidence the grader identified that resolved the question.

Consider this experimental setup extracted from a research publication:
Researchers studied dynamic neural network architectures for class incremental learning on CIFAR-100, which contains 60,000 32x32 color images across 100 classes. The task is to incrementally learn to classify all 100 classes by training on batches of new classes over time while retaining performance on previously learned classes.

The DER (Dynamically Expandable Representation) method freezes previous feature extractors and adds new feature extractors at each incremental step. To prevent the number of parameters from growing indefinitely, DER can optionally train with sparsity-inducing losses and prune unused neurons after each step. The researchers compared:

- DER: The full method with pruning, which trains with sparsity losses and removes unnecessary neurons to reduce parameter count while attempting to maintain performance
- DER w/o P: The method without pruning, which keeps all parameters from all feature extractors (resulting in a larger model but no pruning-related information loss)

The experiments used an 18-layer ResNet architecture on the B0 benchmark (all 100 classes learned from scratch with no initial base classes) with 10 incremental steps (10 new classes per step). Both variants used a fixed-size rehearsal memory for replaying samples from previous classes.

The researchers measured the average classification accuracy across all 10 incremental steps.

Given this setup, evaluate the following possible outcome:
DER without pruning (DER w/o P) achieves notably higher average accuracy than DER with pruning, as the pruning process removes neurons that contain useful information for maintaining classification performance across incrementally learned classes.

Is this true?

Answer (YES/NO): NO